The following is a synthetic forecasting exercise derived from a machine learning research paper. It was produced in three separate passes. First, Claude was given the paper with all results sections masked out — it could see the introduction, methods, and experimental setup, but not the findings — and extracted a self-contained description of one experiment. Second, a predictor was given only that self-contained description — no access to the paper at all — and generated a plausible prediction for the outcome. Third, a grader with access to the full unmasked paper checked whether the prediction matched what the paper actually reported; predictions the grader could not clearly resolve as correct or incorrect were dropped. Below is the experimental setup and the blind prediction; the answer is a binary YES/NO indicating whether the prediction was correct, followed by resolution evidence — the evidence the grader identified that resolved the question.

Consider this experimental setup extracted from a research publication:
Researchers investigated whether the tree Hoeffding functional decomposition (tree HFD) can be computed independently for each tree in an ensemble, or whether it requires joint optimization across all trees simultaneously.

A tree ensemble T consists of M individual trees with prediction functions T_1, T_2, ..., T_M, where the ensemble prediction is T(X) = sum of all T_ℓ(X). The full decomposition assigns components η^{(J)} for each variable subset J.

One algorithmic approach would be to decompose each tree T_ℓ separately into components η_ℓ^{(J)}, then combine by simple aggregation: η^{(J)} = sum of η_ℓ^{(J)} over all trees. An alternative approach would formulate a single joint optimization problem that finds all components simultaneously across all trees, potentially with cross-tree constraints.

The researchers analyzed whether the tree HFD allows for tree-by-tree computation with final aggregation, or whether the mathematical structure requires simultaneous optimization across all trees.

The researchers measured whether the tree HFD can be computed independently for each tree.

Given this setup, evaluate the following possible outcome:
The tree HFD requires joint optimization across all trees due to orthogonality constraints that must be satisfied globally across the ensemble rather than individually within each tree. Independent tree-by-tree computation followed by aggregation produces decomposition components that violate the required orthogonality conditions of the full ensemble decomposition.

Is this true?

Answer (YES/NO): NO